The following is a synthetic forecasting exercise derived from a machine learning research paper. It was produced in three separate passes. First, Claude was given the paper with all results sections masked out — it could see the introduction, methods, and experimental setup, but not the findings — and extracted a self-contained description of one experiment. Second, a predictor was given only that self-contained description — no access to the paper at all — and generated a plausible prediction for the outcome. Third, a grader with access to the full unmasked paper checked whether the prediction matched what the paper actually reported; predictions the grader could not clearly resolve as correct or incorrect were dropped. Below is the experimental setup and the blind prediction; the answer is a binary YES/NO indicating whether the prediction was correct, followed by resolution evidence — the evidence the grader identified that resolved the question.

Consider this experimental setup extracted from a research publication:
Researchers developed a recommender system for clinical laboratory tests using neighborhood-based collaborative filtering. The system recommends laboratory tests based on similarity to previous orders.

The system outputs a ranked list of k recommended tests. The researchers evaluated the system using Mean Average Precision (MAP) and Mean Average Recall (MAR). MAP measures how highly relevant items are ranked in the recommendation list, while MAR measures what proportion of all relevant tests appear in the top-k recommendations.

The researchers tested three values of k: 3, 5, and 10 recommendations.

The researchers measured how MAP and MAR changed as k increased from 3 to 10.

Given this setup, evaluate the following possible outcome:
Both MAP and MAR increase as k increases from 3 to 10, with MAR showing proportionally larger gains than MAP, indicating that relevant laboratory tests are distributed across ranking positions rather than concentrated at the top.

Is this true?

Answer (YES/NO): NO